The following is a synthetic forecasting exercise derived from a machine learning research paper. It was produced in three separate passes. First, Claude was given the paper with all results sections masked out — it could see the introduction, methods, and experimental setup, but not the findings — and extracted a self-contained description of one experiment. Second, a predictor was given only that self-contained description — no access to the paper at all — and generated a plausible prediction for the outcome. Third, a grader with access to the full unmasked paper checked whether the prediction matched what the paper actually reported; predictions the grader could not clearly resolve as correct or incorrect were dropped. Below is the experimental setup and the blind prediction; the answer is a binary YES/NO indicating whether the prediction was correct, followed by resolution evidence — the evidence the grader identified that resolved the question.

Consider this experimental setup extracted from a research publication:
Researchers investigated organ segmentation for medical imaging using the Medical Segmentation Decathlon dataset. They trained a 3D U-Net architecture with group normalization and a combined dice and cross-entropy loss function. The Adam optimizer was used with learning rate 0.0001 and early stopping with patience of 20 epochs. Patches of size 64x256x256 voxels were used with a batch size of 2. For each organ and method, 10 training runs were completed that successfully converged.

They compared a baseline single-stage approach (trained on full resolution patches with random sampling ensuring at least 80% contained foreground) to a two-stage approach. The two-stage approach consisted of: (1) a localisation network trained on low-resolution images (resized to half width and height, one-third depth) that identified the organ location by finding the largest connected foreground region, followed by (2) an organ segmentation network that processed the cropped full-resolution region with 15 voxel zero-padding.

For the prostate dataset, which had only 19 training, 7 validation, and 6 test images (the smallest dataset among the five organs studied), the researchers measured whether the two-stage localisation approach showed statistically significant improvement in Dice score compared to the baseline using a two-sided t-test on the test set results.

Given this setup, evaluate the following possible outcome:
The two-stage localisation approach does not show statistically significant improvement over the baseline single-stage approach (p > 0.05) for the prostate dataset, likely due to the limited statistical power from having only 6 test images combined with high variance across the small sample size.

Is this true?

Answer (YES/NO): NO